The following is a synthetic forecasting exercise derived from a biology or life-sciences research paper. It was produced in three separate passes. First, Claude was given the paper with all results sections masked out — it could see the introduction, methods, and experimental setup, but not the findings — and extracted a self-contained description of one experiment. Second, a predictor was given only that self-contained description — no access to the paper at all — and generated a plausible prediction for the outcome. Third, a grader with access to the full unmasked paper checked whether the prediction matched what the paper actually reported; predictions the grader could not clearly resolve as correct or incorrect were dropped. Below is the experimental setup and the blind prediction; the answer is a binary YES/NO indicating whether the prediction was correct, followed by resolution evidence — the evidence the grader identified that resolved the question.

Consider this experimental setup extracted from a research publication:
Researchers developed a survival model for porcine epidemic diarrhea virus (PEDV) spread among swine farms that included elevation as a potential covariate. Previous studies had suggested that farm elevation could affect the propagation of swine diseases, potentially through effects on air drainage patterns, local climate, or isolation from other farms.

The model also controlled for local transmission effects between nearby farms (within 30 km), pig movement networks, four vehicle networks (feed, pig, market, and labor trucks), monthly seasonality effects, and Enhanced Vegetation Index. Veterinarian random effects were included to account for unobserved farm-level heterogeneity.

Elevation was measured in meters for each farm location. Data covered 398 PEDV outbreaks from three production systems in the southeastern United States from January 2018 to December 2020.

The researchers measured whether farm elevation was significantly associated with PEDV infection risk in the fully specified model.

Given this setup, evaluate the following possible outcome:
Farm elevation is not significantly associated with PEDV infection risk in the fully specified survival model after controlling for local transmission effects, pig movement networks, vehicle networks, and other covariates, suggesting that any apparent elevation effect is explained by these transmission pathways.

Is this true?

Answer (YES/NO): NO